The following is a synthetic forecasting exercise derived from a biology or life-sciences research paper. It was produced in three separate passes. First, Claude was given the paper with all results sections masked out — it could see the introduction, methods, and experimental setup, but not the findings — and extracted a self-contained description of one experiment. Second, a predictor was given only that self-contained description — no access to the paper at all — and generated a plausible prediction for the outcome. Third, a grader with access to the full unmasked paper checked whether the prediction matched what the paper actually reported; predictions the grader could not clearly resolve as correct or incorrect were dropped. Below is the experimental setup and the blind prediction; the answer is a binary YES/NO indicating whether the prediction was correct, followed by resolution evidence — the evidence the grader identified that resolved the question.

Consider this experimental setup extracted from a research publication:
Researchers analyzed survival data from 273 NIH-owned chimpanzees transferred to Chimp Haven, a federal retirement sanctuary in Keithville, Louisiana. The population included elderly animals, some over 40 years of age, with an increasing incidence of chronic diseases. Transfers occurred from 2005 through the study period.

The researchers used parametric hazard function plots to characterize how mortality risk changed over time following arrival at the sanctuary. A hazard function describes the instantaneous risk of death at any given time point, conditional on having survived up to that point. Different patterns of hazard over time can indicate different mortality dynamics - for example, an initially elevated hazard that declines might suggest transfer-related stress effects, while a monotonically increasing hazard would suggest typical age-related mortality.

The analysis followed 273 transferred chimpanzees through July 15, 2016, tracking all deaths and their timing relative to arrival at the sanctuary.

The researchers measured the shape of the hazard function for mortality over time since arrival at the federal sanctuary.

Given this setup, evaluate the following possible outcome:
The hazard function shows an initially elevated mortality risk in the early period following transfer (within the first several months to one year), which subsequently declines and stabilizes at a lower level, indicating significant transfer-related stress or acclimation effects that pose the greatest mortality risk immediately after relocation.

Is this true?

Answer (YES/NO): NO